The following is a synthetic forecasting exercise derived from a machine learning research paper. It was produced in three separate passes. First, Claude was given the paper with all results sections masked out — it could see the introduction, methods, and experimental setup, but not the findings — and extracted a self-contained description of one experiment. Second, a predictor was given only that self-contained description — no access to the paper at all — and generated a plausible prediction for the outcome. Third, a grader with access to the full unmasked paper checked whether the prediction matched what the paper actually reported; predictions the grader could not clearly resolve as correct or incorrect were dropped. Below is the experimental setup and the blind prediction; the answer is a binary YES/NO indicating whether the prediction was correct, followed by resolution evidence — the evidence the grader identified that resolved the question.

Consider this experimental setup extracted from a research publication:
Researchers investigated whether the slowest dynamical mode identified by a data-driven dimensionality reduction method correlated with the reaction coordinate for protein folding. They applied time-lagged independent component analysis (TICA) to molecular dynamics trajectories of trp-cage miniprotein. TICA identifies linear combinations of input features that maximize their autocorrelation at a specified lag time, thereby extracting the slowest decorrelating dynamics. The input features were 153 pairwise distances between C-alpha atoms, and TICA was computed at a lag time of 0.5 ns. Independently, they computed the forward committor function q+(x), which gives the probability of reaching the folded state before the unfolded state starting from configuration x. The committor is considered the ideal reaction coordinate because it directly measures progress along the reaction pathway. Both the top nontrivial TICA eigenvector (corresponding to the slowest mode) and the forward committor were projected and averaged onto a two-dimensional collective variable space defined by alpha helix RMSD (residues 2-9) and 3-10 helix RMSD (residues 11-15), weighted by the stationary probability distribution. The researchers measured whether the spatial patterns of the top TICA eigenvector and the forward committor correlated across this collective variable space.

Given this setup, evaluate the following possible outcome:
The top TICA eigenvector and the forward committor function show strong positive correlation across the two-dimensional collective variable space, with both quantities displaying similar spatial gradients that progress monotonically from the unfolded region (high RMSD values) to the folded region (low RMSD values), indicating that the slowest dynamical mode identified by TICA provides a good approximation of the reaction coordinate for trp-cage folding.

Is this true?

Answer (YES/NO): YES